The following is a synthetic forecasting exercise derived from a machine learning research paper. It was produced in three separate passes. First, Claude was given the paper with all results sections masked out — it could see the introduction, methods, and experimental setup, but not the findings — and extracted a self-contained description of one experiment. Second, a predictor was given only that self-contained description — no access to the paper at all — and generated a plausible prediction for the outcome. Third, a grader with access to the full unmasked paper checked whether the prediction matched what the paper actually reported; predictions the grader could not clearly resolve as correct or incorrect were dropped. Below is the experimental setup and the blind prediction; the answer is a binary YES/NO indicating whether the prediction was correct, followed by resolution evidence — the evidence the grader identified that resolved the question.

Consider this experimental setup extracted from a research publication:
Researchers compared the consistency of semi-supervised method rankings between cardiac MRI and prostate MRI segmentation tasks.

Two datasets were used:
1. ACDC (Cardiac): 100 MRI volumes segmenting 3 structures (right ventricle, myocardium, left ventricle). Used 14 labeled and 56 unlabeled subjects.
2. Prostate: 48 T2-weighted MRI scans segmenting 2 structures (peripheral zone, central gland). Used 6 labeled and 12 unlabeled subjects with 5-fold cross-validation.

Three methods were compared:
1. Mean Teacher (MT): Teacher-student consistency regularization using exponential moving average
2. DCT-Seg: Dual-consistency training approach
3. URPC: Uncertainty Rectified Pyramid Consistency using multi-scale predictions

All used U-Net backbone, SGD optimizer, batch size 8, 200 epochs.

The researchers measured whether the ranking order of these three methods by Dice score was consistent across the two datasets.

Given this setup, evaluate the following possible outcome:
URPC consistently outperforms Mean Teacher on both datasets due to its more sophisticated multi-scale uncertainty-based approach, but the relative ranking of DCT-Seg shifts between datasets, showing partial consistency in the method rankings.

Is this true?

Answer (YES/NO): NO